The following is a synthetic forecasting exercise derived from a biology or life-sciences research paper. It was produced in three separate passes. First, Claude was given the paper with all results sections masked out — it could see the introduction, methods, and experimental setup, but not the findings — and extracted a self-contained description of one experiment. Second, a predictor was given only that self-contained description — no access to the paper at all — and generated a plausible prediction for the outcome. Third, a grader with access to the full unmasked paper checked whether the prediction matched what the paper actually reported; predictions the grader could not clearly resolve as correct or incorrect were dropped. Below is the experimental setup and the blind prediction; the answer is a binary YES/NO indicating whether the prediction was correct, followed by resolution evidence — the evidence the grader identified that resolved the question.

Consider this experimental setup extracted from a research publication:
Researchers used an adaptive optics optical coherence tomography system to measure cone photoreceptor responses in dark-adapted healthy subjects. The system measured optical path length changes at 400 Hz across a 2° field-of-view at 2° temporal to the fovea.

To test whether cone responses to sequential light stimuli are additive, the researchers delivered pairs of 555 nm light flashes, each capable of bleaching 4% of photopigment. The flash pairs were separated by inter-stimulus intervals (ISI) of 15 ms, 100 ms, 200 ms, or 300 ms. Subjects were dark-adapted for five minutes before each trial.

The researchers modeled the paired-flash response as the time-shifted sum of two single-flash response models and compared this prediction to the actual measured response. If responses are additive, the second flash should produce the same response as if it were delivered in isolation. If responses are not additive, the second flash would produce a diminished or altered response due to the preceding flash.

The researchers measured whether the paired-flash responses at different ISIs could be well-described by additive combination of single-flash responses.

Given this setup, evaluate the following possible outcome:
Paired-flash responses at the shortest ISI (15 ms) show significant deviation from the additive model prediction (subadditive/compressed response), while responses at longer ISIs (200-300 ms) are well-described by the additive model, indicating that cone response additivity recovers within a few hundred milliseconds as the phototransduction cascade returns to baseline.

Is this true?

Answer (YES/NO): NO